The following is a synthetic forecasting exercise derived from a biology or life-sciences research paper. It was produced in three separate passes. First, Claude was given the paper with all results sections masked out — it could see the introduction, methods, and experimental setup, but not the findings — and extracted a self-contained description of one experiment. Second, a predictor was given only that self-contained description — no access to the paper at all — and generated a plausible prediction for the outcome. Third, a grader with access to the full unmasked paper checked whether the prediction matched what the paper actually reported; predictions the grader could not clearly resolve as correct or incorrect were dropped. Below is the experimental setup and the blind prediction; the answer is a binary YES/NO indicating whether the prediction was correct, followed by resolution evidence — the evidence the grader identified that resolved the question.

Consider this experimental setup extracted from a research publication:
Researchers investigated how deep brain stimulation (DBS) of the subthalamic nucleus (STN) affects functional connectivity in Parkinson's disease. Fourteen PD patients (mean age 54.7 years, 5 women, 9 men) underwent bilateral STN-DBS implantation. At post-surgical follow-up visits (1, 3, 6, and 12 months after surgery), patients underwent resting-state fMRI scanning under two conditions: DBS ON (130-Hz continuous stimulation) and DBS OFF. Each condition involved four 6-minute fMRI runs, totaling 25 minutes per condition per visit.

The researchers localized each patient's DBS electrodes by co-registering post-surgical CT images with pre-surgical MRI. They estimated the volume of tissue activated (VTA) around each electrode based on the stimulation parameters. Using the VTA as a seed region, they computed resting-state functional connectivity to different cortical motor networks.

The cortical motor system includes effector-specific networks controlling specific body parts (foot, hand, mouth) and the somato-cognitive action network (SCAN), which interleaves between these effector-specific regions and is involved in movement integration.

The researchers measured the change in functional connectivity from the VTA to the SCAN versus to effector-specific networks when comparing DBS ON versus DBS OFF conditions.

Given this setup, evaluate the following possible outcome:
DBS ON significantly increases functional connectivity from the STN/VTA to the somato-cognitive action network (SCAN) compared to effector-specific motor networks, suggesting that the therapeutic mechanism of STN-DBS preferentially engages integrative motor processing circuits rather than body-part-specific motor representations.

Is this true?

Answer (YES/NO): NO